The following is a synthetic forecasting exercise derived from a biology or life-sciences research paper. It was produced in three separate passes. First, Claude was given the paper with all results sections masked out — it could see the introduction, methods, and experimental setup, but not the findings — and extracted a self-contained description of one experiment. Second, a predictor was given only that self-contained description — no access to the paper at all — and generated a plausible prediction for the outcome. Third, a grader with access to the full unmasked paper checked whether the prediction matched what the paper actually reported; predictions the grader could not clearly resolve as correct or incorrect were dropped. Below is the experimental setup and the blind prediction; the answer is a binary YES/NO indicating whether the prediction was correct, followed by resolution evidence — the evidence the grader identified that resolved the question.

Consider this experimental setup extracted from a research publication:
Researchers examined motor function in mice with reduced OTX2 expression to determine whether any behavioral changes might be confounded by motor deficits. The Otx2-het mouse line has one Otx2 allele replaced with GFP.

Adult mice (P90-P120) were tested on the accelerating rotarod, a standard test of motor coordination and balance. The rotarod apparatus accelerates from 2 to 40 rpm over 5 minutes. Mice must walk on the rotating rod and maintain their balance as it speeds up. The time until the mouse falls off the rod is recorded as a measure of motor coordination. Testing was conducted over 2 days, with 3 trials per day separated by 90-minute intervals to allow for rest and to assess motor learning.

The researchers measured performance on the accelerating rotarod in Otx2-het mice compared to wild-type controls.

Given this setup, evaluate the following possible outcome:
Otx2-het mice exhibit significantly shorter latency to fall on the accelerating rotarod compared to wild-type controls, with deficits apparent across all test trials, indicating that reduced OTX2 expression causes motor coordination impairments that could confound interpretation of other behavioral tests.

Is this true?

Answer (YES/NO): NO